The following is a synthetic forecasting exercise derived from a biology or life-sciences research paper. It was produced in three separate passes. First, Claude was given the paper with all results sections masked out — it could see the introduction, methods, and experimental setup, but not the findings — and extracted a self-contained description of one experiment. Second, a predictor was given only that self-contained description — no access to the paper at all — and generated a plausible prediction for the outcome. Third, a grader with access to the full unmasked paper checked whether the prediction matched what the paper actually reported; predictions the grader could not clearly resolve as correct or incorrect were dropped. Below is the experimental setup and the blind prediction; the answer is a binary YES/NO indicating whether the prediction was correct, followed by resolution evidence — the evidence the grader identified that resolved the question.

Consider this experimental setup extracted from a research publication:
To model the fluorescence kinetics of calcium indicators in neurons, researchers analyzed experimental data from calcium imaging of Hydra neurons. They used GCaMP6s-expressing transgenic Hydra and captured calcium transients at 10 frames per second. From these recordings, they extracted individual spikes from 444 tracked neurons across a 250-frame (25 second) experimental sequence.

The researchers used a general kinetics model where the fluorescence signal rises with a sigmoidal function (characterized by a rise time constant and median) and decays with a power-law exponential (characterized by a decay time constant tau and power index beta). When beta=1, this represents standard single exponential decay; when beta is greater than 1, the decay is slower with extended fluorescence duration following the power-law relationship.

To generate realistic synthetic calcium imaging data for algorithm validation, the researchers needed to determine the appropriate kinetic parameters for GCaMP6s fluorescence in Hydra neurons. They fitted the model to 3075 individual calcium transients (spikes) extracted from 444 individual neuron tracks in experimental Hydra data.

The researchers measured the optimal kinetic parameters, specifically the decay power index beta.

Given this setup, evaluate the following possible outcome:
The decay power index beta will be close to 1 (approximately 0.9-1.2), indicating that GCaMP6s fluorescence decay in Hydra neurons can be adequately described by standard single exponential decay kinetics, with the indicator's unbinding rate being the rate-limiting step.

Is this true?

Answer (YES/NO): NO